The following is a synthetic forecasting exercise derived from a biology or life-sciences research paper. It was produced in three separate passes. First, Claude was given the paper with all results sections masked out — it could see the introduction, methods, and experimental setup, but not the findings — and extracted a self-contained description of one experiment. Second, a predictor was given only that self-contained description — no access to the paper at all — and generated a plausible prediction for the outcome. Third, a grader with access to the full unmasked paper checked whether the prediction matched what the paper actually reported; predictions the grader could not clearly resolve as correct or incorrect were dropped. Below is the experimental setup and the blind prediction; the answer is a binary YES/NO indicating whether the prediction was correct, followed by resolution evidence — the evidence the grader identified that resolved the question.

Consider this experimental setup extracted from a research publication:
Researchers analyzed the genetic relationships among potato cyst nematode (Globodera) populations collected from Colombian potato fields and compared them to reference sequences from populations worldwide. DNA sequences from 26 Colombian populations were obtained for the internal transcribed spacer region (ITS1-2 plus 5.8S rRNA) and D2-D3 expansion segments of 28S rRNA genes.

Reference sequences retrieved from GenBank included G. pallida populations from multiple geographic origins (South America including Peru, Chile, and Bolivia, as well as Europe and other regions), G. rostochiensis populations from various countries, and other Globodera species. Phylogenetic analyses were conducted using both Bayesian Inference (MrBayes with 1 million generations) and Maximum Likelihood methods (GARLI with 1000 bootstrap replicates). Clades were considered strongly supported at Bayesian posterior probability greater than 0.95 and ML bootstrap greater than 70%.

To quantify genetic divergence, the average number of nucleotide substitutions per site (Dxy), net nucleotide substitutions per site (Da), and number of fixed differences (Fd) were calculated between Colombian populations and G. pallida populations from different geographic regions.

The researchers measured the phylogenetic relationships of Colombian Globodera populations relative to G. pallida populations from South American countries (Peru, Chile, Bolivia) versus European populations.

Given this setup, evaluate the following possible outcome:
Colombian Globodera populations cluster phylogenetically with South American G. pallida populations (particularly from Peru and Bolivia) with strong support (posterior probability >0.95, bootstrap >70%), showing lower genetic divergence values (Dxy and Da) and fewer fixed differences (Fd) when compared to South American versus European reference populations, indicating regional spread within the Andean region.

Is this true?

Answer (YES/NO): YES